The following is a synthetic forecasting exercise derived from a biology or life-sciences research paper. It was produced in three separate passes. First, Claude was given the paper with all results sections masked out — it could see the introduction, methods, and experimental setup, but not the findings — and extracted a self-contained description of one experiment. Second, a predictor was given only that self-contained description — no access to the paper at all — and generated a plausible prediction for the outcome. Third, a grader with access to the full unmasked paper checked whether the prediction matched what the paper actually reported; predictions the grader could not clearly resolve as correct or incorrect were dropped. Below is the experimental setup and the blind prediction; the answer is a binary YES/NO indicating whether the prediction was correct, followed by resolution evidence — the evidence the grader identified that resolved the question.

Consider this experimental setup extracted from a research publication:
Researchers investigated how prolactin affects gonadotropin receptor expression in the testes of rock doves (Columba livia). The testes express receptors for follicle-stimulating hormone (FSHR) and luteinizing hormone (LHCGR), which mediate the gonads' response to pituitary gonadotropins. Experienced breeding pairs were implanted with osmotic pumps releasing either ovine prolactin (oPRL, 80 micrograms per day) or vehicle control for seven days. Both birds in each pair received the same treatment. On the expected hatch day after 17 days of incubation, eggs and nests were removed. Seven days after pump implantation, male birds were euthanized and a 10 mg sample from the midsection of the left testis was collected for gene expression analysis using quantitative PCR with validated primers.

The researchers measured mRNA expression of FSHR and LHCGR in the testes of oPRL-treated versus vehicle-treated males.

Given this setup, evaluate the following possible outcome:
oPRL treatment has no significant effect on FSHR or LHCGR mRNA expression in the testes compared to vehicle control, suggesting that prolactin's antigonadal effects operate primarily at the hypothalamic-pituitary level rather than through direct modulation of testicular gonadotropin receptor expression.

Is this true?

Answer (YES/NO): NO